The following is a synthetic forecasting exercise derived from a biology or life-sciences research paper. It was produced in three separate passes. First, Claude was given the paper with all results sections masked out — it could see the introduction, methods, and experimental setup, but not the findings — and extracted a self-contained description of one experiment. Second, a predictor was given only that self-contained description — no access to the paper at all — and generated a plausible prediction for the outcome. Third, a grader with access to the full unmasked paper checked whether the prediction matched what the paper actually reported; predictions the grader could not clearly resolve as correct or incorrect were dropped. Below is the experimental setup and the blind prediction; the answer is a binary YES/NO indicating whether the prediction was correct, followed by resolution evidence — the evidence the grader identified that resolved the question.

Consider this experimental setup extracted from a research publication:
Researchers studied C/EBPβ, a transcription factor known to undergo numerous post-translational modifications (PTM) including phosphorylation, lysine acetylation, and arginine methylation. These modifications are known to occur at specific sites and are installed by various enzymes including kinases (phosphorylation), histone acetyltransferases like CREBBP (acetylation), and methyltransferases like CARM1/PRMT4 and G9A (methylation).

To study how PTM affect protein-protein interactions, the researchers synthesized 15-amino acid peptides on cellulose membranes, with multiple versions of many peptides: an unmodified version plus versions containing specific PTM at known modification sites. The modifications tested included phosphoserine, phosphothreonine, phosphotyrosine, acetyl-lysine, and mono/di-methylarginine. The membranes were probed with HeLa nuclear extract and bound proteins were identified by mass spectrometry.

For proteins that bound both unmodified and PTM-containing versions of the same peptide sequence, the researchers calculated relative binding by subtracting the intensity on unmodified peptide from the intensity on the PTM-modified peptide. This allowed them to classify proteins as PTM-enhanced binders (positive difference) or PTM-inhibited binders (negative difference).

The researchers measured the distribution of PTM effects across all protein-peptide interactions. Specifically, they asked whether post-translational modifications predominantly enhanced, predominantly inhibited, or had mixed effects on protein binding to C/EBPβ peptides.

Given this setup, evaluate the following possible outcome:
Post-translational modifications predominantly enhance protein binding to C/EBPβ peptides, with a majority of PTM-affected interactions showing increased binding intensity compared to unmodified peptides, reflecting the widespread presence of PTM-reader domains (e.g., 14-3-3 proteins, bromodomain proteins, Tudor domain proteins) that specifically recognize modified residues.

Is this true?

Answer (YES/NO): NO